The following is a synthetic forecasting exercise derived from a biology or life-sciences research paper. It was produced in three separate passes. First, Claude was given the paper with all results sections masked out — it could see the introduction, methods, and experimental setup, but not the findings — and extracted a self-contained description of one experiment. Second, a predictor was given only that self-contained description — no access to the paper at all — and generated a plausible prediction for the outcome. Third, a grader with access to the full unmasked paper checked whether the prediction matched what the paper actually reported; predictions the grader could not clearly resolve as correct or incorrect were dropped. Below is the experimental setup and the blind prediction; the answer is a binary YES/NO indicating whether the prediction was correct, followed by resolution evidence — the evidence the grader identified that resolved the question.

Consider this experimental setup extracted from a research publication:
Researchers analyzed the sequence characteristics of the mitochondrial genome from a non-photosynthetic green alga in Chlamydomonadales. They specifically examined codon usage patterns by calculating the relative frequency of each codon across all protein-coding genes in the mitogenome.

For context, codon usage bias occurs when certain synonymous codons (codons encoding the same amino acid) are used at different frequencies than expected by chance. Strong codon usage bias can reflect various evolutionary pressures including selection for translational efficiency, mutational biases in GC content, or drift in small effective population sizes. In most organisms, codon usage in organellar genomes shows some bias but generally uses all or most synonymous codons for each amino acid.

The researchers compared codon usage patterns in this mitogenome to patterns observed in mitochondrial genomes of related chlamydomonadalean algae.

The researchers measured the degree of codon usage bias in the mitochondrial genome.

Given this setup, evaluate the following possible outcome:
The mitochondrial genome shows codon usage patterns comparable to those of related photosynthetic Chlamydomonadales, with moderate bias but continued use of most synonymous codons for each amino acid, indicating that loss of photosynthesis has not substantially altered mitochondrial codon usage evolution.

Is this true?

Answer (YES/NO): NO